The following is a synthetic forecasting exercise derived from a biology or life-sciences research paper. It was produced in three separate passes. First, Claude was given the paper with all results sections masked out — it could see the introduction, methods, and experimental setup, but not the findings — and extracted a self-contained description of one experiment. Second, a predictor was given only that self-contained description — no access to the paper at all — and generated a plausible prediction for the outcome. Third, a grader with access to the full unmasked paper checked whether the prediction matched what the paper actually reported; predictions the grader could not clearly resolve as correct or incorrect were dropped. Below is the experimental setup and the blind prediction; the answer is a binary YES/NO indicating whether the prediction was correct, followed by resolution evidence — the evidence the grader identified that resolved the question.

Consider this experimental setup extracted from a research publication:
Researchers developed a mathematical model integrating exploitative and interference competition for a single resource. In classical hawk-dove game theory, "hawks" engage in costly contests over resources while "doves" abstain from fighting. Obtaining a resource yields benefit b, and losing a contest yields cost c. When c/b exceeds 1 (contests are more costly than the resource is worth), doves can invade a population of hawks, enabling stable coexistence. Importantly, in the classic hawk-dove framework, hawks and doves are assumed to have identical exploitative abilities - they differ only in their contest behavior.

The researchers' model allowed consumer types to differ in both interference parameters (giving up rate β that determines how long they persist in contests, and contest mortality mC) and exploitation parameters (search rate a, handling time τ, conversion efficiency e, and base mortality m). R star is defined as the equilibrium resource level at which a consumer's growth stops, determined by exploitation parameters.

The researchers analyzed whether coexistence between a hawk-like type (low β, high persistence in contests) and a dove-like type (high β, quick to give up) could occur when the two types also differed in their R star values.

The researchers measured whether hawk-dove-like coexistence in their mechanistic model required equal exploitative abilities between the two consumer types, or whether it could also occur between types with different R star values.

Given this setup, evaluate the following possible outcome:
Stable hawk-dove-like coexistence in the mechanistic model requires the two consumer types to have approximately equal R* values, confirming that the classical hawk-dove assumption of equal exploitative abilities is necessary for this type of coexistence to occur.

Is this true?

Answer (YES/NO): NO